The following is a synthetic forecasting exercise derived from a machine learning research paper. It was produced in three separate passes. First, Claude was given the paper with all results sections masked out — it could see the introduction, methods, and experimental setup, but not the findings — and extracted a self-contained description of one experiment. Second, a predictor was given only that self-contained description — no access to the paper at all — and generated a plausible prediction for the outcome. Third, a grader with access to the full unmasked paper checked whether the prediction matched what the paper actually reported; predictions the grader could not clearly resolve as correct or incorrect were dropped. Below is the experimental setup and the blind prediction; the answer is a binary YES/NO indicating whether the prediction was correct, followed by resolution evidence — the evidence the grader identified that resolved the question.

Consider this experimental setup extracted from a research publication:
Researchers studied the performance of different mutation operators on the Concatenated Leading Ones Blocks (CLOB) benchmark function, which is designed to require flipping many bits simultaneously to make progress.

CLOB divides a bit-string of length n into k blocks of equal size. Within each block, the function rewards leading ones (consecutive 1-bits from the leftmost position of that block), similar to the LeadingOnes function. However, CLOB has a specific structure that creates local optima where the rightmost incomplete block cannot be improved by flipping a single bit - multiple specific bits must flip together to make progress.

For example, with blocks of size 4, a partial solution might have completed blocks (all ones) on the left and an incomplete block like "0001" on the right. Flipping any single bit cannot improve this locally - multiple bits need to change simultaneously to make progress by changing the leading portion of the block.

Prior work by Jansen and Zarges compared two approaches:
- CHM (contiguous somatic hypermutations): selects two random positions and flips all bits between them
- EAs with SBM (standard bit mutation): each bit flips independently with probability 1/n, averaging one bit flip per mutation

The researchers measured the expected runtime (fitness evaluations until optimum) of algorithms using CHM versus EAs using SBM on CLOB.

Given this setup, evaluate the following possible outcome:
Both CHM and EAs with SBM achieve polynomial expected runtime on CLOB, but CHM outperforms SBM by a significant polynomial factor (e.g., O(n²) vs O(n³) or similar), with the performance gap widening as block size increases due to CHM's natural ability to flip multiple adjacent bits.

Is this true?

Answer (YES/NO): NO